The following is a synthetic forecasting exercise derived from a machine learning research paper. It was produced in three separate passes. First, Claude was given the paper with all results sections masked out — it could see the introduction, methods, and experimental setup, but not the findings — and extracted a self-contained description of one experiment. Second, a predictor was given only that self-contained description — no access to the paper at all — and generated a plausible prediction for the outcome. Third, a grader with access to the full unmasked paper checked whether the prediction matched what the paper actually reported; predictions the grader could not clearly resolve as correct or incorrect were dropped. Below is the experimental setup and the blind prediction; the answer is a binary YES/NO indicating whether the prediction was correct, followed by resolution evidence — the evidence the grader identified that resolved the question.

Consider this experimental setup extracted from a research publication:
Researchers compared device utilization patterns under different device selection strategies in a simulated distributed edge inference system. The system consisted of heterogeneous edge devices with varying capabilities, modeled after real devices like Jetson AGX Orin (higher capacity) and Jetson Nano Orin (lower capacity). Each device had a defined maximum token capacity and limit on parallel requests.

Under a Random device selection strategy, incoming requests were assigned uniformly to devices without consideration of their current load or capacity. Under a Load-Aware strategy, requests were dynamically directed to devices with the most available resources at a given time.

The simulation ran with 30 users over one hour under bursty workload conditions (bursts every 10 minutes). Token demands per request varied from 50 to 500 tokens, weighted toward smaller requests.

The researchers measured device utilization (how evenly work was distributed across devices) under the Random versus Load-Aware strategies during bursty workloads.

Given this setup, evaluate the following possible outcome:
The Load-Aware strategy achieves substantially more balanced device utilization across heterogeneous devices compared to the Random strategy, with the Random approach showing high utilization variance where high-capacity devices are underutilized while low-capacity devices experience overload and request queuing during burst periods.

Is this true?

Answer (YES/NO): NO